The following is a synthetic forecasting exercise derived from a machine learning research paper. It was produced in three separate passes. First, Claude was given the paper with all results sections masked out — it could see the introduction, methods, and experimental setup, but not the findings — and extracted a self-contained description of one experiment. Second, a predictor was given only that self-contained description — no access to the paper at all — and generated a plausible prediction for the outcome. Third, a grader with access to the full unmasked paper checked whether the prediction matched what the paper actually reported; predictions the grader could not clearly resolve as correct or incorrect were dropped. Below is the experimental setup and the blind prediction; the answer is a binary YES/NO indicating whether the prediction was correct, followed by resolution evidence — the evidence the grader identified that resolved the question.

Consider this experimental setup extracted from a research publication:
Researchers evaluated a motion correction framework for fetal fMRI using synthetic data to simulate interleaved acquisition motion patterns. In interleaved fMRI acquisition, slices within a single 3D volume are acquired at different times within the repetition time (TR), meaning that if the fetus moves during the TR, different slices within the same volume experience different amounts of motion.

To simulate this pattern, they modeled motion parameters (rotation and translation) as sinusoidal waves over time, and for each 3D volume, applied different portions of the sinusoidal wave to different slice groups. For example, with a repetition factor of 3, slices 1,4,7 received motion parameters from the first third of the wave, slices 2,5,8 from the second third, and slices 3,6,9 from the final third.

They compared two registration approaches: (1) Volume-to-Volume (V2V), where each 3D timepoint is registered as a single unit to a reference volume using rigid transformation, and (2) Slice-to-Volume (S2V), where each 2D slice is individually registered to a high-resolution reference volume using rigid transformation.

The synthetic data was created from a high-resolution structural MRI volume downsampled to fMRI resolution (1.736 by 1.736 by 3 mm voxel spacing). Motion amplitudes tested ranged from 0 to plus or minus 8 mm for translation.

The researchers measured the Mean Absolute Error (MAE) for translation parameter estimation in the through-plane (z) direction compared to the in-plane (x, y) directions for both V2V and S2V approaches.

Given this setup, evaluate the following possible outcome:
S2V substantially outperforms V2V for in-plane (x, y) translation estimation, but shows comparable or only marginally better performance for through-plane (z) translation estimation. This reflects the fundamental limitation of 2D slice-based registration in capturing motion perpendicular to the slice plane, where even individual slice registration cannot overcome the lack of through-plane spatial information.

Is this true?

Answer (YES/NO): NO